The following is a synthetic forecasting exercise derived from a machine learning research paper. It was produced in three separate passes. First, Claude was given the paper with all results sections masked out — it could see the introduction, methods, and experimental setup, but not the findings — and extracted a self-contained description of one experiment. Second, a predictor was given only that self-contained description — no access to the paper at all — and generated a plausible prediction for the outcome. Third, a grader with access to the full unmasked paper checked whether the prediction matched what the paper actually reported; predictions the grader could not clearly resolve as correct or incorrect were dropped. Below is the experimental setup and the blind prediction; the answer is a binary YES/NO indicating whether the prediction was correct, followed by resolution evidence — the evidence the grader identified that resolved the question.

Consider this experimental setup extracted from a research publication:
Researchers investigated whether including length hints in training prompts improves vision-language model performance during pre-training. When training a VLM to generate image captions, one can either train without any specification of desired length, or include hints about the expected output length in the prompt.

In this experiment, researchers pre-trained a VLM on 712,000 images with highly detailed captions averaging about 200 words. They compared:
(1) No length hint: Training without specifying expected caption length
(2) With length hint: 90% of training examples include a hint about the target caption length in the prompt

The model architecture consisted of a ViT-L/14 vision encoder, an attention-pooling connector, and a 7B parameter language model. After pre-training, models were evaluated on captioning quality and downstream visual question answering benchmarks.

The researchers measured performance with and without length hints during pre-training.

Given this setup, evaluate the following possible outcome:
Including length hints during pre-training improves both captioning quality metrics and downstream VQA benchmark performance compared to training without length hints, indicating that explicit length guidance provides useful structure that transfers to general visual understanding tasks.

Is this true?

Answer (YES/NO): YES